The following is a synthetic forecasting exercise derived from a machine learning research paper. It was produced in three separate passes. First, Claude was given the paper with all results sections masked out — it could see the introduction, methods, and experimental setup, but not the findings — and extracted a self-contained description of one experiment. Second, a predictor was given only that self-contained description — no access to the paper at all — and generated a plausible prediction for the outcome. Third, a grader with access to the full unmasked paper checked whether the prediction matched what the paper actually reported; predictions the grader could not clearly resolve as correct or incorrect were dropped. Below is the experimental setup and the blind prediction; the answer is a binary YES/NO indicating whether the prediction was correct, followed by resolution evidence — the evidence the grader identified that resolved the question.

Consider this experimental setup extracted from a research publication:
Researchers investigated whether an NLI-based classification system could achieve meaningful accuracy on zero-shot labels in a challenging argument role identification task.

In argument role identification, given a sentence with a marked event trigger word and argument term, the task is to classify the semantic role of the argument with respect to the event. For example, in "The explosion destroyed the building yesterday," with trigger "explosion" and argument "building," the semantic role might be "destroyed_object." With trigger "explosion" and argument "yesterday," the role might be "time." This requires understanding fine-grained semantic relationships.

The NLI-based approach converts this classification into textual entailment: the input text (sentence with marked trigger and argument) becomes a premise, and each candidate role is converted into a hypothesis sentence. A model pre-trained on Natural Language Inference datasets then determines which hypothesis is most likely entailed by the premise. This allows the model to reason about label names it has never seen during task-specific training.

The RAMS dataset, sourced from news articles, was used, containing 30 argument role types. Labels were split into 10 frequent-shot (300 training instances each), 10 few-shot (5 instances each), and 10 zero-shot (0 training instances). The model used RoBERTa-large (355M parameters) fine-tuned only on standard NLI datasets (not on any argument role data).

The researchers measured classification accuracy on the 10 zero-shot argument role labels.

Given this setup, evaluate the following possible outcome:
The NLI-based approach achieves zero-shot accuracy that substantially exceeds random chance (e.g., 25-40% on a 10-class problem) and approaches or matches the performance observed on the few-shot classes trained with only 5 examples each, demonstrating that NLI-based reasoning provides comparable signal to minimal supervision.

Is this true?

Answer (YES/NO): NO